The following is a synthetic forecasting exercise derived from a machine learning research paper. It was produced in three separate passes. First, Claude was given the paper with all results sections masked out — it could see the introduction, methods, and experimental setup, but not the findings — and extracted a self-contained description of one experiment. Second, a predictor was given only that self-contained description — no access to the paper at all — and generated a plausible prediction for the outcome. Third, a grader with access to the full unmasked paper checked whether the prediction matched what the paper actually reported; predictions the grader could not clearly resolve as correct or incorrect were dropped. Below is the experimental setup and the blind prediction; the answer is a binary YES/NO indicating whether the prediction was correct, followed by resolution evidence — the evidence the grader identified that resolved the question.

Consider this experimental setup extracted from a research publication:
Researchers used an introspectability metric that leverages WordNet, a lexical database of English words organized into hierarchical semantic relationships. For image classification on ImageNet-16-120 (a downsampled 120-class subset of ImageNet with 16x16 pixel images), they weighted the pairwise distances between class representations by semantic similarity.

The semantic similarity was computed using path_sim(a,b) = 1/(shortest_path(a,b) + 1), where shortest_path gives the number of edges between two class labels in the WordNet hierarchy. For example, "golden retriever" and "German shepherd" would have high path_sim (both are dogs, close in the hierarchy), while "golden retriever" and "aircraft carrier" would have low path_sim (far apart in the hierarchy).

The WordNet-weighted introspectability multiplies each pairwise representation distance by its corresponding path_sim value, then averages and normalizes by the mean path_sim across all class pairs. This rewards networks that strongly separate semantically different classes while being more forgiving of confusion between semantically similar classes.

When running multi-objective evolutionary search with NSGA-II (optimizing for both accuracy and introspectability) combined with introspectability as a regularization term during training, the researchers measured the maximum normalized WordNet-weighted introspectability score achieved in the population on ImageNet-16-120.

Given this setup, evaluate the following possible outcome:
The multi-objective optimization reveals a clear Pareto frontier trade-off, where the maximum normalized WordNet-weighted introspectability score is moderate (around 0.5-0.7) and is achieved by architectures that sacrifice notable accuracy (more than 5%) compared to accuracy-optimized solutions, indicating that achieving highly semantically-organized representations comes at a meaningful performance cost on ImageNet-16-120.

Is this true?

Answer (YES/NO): NO